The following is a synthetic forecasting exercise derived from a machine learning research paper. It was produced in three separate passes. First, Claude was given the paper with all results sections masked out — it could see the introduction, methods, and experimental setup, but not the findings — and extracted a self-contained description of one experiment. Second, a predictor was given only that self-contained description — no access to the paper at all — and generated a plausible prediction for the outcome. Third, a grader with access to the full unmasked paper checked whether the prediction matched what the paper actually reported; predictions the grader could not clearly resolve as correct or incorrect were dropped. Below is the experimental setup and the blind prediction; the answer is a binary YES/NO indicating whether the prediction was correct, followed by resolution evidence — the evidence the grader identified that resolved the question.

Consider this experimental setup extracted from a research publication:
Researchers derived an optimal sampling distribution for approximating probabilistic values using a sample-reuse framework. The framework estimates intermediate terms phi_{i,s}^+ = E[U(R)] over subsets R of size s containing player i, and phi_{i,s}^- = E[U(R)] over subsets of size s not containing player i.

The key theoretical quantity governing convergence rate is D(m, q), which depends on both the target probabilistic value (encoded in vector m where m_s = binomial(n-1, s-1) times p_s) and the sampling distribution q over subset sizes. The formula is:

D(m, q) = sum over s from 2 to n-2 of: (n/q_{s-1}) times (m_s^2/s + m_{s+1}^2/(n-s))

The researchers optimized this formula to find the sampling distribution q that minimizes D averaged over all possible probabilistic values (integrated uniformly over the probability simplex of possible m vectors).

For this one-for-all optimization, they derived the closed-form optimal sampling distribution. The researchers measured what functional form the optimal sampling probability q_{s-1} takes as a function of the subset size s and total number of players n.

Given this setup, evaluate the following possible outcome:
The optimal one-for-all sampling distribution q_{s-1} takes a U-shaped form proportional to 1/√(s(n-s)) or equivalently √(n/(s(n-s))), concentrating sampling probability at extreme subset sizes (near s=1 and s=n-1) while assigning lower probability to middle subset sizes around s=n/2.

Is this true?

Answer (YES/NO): YES